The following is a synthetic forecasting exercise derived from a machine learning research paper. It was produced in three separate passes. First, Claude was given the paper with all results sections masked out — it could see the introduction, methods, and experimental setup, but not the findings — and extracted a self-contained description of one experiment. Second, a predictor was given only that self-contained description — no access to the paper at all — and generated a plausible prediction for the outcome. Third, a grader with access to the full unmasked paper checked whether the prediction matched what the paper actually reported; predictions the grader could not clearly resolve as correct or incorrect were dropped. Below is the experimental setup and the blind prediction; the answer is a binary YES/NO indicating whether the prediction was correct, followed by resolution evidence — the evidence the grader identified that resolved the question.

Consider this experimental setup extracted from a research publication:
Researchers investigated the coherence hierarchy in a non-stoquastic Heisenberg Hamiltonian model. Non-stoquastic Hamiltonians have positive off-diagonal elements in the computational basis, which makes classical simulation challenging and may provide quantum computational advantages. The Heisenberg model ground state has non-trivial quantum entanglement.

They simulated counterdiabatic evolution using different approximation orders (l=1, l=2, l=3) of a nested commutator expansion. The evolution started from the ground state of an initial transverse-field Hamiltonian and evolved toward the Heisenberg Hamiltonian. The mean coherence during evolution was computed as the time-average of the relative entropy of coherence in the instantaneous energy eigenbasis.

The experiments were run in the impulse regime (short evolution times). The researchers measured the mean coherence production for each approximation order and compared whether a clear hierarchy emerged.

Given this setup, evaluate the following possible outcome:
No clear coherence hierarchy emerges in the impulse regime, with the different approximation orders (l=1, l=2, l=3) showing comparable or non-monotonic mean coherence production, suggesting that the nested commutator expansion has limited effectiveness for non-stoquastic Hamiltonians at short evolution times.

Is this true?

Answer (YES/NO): NO